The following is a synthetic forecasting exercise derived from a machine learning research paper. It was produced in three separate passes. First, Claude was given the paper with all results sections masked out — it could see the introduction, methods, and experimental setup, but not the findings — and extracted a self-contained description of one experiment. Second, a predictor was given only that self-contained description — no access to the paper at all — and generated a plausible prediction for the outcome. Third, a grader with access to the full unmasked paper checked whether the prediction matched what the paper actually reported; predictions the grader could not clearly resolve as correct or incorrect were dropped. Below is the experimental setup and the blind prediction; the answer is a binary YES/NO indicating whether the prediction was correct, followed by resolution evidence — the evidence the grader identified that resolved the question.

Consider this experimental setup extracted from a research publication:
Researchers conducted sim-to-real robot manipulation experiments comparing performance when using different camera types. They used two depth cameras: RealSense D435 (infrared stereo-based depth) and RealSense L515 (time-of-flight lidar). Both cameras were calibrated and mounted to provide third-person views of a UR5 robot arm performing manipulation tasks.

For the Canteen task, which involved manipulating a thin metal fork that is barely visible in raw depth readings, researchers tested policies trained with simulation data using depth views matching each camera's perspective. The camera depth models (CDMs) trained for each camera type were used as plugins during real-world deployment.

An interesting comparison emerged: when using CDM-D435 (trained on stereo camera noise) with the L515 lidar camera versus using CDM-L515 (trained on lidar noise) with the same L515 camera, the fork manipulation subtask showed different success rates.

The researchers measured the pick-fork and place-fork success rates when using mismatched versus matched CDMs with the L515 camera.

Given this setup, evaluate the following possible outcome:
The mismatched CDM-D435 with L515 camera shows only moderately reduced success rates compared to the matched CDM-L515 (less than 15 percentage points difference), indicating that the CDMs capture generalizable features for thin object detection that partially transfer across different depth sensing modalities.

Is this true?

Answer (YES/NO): NO